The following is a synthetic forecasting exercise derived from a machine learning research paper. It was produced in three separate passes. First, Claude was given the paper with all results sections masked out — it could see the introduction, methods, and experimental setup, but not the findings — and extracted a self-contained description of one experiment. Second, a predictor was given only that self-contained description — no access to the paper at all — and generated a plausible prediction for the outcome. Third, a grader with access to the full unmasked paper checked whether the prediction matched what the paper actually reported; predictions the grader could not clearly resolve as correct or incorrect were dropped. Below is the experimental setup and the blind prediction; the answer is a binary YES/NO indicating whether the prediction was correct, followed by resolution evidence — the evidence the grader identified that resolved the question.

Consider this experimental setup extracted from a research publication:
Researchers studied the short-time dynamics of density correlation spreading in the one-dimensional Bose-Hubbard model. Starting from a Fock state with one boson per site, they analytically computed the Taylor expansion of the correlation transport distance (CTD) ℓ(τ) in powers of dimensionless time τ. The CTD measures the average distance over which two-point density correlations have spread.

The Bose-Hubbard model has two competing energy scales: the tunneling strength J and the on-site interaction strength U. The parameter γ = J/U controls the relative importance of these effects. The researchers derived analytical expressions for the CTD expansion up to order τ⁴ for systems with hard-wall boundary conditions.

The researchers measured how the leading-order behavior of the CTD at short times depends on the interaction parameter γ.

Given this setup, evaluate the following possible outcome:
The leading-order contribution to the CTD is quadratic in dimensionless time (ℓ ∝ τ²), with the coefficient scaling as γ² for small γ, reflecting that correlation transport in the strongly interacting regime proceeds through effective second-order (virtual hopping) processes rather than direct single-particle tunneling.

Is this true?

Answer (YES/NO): NO